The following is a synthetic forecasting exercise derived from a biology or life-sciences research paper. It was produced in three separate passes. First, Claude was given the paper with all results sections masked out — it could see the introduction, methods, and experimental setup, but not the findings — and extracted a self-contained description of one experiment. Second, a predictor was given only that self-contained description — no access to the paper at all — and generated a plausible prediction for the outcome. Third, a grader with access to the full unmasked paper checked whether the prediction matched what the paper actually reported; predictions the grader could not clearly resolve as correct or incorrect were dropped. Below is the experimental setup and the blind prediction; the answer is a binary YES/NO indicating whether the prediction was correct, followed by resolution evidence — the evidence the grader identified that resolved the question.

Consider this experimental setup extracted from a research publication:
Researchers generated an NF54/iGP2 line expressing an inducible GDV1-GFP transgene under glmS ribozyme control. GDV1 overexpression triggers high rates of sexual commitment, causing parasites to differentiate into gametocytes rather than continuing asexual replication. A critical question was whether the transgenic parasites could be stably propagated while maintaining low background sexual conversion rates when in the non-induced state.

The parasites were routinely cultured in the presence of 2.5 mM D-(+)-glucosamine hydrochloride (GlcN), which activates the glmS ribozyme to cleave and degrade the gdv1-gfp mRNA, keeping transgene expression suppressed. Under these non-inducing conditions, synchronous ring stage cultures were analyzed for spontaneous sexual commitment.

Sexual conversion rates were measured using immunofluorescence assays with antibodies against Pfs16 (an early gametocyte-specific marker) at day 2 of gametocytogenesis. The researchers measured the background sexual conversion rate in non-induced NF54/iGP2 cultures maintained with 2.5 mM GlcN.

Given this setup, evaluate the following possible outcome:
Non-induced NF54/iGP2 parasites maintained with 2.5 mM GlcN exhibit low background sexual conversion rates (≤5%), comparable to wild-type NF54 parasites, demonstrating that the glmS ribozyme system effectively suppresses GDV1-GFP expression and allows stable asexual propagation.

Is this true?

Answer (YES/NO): NO